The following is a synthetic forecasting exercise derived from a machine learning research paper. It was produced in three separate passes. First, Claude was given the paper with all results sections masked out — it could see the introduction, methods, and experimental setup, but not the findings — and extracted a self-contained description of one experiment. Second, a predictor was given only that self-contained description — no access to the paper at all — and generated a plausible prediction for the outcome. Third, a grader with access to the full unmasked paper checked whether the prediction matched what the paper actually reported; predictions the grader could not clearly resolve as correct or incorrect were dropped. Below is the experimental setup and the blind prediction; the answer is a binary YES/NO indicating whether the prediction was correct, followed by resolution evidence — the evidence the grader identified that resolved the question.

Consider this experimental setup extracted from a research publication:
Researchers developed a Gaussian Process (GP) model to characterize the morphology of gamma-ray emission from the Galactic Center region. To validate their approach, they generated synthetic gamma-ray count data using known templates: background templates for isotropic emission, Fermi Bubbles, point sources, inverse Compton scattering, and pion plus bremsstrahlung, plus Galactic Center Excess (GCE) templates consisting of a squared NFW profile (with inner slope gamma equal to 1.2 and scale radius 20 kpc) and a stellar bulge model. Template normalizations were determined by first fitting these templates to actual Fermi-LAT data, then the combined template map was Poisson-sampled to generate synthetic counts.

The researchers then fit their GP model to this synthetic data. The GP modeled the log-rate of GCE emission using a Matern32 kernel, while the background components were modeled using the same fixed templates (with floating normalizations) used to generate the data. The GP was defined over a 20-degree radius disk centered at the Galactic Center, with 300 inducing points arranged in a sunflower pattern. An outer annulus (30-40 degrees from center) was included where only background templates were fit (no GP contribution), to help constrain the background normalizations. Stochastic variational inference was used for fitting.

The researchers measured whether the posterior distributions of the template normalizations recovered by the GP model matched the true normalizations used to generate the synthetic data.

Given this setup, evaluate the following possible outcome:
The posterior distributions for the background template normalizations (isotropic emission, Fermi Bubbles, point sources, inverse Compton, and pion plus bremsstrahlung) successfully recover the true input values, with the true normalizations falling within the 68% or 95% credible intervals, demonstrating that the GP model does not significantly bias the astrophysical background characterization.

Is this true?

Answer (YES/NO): YES